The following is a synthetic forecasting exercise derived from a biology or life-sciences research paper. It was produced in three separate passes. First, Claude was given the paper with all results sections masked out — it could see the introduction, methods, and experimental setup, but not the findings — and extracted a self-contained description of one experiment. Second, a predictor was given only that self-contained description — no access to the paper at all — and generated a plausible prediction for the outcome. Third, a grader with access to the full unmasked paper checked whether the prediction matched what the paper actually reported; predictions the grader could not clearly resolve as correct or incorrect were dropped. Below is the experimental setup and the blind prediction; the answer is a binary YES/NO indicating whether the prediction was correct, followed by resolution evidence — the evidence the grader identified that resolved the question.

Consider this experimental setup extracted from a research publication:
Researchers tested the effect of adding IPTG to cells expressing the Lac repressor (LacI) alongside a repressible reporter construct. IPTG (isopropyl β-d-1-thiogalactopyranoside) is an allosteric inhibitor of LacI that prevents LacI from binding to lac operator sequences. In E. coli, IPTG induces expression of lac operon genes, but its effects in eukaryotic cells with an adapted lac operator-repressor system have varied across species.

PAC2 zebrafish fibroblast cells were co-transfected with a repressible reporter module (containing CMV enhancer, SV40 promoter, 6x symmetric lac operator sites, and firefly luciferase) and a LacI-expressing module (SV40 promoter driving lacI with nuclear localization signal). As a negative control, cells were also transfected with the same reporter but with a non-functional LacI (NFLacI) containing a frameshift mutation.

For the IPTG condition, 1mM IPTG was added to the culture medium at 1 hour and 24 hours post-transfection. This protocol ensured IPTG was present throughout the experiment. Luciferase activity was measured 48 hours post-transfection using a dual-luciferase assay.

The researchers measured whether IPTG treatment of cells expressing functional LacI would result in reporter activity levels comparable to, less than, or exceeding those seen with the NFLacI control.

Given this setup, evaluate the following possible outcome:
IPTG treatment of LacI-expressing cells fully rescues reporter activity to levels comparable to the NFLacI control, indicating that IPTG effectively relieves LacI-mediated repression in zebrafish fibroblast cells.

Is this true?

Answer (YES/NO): YES